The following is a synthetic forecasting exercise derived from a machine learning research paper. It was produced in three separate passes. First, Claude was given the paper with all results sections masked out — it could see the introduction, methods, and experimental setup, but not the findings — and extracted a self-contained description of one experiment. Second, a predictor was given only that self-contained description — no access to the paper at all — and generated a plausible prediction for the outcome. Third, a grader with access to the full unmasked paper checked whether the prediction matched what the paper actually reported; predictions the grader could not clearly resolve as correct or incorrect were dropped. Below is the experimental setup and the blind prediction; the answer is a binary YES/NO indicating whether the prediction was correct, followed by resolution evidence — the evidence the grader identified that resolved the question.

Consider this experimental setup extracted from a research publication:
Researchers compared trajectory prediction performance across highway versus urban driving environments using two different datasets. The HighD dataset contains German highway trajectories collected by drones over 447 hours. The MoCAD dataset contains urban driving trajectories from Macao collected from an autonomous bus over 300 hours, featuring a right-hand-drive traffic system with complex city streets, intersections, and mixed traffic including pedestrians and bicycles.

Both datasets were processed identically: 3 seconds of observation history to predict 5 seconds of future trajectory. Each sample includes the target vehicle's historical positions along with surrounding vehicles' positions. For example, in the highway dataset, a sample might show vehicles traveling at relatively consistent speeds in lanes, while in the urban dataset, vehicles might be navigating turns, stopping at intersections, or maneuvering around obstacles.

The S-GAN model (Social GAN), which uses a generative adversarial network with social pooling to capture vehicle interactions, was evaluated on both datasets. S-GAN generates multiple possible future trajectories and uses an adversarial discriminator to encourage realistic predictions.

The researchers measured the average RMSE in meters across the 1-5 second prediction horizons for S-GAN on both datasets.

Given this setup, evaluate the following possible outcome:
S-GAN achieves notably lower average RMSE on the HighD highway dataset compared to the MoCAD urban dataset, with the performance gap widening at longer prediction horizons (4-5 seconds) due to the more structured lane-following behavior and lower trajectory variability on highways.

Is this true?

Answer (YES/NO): NO